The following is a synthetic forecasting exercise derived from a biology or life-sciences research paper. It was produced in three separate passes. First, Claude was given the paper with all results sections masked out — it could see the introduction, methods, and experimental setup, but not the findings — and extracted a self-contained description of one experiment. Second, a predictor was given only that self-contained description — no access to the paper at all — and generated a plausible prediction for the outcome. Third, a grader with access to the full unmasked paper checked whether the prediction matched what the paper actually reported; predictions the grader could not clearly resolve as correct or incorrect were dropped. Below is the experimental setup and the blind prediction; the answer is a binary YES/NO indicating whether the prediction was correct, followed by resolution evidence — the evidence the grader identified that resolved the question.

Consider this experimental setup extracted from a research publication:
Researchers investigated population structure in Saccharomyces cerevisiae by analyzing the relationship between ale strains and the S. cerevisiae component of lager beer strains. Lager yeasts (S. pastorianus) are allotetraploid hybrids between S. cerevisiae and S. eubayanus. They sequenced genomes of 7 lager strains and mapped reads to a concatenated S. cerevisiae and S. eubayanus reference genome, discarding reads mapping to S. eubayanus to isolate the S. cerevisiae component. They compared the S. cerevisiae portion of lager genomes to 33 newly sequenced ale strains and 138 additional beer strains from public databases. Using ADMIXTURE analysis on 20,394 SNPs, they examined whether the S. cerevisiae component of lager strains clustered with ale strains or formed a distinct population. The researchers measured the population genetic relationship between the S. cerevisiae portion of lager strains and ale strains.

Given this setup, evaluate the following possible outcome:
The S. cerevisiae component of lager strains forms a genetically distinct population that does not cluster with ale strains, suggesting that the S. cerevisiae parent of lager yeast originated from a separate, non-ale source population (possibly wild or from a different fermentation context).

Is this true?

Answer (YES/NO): NO